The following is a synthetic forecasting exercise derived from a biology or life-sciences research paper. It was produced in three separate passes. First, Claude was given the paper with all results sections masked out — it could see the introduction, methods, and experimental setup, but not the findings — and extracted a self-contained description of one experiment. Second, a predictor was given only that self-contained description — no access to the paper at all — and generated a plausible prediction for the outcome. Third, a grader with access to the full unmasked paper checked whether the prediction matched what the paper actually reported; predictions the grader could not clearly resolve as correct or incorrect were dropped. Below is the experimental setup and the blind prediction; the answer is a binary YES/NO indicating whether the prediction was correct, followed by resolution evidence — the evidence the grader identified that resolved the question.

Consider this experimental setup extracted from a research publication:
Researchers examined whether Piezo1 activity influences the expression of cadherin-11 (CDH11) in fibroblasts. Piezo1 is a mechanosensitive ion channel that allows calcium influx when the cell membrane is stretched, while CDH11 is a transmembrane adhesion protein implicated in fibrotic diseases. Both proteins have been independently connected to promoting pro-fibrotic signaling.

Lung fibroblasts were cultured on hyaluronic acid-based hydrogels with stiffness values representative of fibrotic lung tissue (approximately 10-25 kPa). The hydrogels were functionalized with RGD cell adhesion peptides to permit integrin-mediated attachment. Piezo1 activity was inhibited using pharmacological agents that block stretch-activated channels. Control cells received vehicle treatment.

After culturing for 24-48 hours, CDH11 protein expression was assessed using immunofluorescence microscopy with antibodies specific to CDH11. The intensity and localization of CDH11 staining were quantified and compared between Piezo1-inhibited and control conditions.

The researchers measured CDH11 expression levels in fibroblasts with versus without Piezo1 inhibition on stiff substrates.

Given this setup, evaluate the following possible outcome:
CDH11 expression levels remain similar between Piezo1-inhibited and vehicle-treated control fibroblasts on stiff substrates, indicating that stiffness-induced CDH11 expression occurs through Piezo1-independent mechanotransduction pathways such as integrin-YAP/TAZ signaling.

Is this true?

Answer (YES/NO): NO